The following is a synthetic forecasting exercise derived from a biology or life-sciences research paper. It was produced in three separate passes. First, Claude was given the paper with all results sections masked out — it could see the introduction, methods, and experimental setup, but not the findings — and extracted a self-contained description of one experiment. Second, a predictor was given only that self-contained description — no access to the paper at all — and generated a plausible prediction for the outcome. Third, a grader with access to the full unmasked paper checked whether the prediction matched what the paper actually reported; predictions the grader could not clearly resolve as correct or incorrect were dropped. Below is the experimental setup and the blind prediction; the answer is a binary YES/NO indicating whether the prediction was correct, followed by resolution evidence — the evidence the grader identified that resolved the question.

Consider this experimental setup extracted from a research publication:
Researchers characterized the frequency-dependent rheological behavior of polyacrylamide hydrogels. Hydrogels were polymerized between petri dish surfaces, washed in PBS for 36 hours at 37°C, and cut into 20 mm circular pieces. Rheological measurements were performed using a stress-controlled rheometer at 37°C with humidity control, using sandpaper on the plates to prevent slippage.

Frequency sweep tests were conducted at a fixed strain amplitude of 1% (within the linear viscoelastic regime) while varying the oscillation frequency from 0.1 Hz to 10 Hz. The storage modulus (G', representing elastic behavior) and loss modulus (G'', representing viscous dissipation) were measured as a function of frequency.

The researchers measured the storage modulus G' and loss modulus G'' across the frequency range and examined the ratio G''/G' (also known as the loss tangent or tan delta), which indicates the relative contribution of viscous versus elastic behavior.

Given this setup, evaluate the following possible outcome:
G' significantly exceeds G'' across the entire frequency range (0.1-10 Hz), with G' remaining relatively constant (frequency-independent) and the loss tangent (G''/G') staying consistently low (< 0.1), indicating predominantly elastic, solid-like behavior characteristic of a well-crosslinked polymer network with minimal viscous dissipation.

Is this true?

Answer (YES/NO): NO